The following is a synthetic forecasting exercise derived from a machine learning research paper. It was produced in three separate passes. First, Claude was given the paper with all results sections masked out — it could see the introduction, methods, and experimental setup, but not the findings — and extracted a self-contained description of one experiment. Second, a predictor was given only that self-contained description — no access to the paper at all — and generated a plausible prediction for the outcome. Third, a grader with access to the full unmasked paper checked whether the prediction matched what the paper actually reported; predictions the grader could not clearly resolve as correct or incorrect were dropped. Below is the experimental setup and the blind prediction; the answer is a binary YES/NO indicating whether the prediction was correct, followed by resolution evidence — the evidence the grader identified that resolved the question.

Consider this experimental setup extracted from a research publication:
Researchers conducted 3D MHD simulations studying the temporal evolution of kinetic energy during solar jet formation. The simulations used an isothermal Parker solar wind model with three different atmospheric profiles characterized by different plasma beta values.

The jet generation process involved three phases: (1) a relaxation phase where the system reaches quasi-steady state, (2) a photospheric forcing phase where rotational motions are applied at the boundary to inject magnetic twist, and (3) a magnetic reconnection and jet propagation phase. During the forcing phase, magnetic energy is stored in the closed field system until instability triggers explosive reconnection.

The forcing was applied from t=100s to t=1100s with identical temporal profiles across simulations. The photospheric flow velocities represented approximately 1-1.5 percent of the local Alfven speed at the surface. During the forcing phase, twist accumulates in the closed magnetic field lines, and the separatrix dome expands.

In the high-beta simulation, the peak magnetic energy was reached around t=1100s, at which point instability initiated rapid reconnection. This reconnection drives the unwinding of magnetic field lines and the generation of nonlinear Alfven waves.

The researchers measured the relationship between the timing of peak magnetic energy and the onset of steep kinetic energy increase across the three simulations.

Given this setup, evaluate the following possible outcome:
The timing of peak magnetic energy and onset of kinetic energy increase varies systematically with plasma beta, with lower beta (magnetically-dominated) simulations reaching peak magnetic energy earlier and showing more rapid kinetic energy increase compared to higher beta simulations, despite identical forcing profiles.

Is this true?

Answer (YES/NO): NO